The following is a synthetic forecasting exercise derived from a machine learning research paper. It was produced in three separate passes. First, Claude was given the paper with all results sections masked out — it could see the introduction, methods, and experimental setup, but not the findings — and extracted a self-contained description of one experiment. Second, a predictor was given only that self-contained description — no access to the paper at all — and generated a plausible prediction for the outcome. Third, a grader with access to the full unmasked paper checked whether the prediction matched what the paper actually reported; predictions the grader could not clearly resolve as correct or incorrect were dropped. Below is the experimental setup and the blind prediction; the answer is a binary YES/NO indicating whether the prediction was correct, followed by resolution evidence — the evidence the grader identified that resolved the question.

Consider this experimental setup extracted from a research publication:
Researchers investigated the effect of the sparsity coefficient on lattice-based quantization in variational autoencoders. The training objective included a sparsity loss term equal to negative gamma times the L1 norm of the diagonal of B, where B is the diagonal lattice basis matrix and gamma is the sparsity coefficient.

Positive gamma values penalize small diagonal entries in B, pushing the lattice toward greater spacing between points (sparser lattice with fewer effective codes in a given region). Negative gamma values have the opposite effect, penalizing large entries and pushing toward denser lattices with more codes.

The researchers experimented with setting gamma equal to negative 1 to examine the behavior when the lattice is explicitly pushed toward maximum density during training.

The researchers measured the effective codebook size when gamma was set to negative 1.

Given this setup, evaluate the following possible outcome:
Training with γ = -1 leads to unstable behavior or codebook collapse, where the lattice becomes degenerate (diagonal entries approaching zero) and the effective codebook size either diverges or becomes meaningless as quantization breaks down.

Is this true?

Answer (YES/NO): NO